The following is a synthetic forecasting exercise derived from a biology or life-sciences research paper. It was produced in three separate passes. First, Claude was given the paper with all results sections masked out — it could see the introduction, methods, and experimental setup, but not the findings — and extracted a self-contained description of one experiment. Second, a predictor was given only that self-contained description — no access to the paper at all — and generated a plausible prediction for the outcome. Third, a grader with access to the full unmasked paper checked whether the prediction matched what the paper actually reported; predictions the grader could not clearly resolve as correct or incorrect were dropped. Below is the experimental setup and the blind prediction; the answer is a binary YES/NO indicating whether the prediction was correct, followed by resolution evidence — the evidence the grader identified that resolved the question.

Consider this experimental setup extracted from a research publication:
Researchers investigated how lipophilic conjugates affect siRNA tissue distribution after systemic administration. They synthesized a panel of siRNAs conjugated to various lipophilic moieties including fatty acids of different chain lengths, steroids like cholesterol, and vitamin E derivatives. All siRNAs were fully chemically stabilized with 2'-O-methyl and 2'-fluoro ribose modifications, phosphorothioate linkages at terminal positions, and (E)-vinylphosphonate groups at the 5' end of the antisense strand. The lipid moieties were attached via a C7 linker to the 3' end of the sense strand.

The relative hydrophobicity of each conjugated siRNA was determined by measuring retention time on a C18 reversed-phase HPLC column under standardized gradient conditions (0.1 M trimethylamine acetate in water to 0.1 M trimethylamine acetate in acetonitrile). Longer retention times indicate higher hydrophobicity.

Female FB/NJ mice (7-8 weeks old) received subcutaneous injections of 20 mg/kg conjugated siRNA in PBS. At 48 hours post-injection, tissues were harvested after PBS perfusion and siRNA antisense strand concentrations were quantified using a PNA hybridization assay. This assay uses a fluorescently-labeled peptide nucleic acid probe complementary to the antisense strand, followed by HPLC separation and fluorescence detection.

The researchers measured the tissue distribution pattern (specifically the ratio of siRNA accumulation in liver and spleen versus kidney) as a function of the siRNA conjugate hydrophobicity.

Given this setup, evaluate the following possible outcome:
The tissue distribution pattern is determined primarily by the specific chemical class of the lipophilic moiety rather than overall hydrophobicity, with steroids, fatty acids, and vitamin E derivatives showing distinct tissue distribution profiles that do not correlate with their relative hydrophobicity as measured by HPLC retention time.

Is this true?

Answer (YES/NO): NO